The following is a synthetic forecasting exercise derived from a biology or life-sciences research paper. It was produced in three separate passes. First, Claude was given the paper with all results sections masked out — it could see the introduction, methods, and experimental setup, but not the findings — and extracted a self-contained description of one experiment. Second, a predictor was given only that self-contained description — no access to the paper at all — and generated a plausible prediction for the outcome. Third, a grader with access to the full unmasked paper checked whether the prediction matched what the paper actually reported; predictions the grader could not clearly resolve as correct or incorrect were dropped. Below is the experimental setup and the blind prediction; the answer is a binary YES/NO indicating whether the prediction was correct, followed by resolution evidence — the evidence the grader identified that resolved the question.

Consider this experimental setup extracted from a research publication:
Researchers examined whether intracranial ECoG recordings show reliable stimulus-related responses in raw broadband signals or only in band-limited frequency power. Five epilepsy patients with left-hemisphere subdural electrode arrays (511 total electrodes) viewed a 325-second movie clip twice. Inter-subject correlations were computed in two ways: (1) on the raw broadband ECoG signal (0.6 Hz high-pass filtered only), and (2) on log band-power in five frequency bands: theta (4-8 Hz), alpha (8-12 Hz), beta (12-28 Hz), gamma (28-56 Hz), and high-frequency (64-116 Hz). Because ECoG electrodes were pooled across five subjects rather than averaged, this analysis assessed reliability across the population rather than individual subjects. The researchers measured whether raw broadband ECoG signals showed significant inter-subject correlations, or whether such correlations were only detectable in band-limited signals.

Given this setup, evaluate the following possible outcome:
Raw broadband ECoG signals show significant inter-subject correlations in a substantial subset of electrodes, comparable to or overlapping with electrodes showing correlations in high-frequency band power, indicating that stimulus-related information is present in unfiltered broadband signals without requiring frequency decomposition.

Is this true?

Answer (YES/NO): YES